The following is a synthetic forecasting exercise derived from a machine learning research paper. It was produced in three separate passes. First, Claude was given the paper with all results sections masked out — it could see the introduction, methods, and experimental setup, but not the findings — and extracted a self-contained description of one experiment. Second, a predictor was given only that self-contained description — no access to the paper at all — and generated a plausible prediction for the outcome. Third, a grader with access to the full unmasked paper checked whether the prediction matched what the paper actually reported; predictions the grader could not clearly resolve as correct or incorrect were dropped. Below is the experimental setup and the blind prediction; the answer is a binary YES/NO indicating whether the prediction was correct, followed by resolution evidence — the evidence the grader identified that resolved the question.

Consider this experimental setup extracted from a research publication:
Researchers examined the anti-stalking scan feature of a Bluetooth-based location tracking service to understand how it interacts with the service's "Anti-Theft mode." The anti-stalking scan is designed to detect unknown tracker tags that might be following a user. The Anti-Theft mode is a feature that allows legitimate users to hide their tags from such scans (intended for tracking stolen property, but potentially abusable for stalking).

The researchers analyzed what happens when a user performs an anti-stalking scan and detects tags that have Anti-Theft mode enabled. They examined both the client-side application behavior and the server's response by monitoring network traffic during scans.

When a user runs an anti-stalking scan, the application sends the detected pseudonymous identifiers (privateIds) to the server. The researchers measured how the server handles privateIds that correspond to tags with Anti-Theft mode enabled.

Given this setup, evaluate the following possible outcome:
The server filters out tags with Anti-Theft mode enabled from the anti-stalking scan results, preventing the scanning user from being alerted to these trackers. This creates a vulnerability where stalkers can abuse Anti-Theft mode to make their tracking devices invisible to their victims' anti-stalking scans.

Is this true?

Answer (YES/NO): YES